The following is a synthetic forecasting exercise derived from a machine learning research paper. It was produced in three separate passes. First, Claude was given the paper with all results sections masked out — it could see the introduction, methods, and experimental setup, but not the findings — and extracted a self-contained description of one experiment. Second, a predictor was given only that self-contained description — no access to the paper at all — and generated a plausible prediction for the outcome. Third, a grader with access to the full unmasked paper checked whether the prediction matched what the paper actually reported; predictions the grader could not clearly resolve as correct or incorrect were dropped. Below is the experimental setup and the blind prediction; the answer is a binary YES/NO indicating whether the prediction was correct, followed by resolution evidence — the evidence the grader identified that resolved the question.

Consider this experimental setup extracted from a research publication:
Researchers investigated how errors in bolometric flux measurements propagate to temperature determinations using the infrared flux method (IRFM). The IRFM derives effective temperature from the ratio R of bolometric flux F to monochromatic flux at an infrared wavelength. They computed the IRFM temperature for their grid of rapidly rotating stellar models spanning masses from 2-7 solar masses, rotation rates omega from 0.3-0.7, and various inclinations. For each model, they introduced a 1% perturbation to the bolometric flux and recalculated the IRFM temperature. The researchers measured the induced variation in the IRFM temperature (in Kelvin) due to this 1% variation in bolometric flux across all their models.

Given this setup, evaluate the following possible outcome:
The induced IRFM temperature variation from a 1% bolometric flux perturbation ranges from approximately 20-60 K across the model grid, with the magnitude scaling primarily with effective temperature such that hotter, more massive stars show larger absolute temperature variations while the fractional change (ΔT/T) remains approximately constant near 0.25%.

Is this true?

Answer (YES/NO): NO